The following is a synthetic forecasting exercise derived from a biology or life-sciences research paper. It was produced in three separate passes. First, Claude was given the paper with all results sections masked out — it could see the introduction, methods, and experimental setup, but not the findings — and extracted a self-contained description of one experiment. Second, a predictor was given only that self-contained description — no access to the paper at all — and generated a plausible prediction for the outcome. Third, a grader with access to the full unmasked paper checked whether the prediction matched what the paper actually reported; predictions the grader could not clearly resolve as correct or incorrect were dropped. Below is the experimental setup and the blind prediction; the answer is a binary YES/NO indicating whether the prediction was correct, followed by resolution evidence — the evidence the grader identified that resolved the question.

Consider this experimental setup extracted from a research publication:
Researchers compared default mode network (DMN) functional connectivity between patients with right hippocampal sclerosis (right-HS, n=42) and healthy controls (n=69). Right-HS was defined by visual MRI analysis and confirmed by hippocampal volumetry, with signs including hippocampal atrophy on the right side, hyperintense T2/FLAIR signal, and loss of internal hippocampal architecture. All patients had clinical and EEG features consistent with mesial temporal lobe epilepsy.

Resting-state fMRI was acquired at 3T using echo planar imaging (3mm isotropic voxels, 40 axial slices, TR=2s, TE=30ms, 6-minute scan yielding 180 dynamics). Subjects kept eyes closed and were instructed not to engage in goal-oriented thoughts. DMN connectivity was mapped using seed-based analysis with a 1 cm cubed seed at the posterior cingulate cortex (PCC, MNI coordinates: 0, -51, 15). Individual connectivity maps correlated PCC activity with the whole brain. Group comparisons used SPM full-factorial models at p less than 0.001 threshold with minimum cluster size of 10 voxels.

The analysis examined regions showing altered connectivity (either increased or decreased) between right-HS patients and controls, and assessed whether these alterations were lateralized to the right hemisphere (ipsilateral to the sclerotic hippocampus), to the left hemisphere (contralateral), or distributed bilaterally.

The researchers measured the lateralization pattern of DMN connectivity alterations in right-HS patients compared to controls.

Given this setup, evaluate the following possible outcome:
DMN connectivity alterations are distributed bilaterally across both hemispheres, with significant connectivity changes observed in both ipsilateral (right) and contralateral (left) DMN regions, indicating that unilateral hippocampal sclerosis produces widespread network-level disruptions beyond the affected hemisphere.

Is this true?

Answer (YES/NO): YES